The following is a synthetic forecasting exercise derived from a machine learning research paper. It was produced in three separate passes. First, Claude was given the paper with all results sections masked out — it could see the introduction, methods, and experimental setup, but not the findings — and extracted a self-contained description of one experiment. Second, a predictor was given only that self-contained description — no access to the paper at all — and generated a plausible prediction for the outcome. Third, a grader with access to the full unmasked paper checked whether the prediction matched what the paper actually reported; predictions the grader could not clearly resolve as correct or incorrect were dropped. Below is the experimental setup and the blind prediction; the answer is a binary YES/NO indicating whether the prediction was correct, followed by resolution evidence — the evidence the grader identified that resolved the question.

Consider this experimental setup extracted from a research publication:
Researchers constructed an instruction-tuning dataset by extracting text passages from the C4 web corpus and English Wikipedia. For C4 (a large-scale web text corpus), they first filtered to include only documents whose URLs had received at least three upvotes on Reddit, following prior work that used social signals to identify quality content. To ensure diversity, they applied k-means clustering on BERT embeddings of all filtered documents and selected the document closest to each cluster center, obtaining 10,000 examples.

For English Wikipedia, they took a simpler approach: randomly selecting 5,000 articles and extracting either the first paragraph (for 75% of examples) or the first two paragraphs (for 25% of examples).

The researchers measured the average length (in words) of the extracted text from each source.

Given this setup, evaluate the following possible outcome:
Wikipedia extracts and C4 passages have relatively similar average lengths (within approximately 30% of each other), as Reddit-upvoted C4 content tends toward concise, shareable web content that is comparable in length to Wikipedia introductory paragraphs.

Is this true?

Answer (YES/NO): NO